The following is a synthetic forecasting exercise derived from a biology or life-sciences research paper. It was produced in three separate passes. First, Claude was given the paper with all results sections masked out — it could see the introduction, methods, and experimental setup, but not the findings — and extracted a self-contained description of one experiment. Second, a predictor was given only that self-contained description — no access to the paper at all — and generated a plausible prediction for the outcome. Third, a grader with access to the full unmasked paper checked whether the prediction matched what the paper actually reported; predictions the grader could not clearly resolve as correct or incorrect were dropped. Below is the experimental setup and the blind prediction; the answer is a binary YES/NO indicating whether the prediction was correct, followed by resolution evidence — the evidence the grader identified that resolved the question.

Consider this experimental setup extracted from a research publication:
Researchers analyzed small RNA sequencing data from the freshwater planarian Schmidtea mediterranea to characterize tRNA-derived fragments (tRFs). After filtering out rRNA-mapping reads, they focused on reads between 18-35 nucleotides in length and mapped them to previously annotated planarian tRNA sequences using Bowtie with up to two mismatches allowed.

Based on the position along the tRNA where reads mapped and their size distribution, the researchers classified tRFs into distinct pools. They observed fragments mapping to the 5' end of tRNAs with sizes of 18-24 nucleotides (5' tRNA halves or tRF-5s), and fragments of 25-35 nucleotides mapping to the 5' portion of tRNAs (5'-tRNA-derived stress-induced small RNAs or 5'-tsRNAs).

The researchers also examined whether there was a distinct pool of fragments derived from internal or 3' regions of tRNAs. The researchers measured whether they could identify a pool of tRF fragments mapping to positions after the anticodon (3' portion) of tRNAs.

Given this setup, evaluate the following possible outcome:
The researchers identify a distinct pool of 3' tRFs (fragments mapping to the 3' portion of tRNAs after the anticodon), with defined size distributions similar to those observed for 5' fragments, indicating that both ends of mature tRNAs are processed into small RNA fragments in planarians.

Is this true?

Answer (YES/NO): NO